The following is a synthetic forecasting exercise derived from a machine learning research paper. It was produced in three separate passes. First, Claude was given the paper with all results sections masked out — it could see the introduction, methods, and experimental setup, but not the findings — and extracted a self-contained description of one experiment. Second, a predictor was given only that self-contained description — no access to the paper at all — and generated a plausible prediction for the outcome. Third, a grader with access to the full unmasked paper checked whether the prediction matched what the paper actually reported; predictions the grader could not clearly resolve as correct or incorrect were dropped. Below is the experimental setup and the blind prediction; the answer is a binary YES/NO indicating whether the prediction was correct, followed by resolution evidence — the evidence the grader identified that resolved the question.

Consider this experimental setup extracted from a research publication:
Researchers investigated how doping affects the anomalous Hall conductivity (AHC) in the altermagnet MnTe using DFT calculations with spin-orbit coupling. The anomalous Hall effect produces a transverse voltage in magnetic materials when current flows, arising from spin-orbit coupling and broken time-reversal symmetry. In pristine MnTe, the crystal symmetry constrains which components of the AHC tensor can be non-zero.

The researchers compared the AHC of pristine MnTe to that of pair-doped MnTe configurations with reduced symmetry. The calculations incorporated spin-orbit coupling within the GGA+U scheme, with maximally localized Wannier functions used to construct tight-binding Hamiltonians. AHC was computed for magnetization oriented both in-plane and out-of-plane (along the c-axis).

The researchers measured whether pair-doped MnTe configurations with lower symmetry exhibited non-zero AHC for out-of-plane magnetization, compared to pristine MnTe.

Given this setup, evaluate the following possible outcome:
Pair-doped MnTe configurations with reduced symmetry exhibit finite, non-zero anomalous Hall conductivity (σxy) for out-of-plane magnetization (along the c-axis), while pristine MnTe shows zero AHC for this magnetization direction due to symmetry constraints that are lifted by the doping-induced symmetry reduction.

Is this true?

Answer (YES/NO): YES